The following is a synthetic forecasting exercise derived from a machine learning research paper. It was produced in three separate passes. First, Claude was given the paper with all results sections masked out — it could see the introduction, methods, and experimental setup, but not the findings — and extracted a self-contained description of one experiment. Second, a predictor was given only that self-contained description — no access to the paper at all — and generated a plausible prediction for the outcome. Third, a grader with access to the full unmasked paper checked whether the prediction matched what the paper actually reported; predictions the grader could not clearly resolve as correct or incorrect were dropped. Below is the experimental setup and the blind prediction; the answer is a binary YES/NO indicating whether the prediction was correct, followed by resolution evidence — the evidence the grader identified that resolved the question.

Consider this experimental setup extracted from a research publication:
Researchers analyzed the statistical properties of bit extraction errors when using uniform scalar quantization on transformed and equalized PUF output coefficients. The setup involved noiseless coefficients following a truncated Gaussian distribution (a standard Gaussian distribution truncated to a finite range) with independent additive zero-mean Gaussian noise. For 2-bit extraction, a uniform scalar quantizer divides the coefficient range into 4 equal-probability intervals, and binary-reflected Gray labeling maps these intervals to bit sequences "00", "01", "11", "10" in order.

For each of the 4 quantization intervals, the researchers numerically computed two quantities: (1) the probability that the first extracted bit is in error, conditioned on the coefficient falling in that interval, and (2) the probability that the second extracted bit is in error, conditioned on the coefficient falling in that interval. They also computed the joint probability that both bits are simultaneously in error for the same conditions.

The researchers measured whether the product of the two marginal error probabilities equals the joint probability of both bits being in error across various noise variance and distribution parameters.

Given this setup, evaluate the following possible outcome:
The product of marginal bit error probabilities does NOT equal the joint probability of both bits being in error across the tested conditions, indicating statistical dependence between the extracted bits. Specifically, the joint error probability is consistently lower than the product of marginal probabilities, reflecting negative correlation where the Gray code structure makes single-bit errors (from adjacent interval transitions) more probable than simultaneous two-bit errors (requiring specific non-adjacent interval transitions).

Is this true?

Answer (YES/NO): NO